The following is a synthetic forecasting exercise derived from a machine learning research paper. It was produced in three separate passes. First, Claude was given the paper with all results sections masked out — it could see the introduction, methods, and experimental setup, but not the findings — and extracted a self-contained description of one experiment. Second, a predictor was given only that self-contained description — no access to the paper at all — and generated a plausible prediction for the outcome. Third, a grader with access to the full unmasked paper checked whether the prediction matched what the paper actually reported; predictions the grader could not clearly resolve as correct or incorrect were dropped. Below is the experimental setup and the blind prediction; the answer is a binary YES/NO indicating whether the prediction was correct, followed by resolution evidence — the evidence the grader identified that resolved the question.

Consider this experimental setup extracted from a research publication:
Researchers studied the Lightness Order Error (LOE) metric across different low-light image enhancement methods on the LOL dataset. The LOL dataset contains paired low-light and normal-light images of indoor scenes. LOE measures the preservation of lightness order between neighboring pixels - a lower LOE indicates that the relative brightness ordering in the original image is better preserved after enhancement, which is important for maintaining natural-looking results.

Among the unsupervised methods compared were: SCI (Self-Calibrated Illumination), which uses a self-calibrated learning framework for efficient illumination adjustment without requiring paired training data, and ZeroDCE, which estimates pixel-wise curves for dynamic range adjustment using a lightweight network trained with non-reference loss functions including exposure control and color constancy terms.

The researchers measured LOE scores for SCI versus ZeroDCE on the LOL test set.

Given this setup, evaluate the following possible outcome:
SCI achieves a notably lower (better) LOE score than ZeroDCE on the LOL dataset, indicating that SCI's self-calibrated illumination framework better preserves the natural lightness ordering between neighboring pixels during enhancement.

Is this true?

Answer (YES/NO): YES